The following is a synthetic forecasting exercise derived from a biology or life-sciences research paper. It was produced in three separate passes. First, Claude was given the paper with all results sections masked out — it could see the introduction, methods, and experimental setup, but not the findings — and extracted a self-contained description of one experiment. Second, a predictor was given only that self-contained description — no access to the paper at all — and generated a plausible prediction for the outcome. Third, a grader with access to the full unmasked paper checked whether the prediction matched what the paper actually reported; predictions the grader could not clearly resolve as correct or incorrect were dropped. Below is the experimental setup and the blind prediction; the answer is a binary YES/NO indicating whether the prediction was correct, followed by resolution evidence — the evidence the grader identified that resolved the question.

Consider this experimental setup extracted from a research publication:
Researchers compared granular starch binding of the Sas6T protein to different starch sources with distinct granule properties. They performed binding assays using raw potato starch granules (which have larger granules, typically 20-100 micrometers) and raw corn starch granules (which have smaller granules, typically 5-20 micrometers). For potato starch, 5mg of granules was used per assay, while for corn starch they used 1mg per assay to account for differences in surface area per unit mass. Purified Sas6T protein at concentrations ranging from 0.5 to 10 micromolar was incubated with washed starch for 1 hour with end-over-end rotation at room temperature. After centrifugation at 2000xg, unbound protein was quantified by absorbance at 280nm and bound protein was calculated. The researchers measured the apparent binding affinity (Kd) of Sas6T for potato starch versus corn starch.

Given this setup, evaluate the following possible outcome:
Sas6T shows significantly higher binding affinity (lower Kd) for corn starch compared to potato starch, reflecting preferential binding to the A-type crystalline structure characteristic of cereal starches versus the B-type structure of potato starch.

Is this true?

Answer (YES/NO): NO